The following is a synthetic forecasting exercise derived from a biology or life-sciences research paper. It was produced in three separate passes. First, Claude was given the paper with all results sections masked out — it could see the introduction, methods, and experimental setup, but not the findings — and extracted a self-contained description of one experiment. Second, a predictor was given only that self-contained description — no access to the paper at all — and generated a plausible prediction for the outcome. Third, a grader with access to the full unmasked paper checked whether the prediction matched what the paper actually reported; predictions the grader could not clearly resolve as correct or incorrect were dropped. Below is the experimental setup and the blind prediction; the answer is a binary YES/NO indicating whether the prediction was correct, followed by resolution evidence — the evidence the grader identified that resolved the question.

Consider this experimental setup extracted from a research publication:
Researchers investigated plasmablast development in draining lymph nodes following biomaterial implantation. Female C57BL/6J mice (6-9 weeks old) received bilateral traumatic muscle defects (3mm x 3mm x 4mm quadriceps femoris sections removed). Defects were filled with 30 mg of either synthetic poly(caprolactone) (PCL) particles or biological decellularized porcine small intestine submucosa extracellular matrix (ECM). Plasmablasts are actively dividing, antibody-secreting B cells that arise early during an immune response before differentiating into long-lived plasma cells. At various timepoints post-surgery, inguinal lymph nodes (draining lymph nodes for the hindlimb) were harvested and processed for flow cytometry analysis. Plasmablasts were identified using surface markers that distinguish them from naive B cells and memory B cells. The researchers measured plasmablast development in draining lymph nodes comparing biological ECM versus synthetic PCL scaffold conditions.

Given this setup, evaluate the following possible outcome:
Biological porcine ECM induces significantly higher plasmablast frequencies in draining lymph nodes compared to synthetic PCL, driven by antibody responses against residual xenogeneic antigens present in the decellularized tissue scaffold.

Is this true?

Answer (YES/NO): YES